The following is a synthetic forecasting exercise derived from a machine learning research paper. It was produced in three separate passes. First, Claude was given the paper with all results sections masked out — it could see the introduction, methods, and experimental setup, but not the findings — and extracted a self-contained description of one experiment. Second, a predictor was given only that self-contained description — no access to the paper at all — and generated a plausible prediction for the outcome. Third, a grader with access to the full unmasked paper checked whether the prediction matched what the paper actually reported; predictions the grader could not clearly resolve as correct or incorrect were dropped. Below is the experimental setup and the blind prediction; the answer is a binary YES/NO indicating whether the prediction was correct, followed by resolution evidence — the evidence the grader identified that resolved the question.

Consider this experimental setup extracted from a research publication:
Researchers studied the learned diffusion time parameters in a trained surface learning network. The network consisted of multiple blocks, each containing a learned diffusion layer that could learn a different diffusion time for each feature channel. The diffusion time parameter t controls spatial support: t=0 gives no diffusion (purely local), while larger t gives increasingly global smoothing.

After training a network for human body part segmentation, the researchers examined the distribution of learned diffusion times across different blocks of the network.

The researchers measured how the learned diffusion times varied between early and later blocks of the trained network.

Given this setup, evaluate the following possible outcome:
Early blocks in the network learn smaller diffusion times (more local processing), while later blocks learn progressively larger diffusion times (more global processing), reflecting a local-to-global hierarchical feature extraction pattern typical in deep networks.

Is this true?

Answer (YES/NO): YES